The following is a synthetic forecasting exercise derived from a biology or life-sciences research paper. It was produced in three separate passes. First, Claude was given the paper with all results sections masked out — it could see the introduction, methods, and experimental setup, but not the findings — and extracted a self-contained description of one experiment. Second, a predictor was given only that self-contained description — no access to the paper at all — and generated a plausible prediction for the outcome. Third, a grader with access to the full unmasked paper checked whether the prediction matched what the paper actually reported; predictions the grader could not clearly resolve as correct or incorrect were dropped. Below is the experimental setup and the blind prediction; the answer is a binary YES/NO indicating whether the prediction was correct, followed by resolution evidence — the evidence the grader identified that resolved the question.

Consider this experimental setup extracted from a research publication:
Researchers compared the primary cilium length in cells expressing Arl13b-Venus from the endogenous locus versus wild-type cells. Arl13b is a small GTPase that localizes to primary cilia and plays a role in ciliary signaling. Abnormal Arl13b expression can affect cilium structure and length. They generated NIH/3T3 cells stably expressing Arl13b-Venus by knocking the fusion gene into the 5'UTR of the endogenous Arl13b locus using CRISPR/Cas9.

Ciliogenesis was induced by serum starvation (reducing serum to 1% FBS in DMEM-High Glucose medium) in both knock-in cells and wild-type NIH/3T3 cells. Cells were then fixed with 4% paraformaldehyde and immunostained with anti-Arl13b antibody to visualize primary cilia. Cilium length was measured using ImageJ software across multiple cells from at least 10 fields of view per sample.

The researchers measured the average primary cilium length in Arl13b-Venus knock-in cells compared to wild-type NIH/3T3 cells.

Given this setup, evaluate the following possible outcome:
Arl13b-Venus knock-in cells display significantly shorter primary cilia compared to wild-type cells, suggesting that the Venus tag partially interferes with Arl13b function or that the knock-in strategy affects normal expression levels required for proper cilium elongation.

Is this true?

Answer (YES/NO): NO